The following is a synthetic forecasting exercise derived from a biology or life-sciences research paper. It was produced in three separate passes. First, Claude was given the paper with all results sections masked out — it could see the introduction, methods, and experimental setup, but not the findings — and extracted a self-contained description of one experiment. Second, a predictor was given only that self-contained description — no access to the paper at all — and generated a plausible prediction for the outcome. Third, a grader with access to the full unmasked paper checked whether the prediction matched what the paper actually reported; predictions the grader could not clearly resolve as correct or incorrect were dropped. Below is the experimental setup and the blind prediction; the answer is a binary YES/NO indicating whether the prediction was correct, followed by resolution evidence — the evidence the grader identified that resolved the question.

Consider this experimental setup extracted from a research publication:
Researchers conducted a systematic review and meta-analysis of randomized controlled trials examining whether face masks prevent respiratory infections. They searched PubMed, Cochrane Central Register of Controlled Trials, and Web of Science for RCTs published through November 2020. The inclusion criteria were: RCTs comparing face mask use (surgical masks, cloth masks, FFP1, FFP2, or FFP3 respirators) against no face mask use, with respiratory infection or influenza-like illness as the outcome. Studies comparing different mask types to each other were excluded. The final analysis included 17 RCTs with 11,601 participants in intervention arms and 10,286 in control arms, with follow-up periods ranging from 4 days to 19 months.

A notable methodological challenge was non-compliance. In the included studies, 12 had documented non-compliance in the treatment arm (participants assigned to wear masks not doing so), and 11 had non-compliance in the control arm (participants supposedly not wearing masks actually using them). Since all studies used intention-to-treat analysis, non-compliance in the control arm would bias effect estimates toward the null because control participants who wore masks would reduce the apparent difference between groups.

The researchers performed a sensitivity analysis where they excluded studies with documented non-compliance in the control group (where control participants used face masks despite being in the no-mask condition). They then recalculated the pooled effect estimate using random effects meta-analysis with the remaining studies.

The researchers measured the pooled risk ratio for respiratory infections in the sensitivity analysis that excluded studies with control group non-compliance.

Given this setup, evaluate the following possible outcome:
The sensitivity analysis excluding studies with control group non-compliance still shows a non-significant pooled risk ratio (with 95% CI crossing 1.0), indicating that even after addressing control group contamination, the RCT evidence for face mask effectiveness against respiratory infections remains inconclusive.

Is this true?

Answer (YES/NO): NO